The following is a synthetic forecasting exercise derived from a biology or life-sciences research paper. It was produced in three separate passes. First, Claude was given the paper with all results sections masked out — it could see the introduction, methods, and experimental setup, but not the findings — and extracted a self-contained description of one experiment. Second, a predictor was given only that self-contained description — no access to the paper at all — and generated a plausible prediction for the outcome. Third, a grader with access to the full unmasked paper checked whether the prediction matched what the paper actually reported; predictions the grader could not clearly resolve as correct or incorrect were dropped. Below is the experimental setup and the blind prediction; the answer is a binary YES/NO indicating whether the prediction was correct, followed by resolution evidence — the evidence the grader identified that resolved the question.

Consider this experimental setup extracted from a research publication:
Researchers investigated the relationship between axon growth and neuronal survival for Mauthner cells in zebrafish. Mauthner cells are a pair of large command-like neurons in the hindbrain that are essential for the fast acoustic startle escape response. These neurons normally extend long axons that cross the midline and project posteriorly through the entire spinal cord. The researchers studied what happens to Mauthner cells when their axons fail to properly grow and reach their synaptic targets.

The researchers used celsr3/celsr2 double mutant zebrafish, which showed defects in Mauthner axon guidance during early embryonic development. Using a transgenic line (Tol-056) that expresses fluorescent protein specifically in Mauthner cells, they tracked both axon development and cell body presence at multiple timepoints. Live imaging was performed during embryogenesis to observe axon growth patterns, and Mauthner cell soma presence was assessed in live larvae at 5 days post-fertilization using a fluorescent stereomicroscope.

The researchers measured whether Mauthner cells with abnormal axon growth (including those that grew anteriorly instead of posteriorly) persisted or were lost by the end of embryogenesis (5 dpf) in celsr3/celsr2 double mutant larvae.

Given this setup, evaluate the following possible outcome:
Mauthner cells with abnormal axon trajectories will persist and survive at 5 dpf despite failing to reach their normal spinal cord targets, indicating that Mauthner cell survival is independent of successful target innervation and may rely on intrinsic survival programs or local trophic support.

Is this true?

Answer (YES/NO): NO